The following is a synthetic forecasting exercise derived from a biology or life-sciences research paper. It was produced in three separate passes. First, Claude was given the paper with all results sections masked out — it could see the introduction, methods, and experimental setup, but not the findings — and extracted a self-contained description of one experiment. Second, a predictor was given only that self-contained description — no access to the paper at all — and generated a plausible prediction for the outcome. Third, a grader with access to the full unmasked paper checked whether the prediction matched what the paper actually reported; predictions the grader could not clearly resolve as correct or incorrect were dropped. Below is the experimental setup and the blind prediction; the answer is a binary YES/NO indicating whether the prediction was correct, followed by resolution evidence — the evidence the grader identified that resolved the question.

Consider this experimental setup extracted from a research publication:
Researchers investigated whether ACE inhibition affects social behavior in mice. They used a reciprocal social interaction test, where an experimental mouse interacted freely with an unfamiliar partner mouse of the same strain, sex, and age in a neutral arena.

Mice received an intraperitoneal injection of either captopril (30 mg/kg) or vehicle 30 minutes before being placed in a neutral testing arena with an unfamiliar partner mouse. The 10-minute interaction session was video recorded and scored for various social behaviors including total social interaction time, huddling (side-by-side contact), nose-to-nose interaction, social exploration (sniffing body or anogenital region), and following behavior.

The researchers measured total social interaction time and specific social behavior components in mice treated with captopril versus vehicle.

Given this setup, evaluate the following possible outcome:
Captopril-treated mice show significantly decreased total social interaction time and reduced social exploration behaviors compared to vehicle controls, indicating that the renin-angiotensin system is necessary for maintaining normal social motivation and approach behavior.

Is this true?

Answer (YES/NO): NO